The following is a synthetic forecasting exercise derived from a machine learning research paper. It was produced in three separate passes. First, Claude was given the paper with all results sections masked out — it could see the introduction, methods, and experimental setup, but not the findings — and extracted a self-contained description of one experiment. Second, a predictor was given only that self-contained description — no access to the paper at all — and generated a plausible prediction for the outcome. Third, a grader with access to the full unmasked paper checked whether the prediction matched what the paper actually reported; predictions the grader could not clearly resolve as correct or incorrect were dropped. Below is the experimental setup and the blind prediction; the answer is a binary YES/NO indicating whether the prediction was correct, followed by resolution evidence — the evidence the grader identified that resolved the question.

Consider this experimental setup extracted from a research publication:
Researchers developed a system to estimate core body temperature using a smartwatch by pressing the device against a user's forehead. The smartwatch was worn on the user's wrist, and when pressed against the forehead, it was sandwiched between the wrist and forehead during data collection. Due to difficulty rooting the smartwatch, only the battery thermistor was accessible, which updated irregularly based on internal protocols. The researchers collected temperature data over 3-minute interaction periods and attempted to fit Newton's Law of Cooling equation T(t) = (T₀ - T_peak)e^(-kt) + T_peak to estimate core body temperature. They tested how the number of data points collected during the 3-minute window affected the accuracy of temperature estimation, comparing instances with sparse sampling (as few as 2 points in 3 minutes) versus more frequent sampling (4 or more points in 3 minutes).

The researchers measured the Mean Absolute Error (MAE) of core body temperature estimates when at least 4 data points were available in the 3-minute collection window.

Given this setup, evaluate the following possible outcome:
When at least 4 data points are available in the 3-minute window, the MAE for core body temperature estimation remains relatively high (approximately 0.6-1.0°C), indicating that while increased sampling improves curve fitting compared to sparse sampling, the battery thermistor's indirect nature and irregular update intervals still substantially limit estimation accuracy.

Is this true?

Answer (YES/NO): NO